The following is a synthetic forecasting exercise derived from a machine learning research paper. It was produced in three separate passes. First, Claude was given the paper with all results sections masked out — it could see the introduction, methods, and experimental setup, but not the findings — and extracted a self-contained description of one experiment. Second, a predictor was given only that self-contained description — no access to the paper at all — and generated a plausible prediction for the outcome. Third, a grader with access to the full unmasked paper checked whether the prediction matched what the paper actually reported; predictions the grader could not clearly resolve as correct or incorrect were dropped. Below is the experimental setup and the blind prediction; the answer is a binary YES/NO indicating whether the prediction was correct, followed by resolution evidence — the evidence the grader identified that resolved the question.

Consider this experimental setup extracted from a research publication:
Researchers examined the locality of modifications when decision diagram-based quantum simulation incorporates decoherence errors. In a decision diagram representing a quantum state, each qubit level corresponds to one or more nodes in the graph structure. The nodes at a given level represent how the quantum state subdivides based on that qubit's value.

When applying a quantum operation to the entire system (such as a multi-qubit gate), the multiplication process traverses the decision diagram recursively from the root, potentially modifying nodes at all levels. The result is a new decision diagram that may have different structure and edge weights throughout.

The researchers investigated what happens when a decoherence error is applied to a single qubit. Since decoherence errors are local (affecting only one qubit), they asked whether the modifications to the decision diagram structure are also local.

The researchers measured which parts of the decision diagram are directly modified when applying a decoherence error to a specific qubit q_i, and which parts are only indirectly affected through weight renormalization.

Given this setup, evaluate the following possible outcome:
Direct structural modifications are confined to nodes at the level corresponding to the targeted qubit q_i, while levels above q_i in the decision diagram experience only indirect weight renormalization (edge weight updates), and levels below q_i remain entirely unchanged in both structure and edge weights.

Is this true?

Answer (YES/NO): YES